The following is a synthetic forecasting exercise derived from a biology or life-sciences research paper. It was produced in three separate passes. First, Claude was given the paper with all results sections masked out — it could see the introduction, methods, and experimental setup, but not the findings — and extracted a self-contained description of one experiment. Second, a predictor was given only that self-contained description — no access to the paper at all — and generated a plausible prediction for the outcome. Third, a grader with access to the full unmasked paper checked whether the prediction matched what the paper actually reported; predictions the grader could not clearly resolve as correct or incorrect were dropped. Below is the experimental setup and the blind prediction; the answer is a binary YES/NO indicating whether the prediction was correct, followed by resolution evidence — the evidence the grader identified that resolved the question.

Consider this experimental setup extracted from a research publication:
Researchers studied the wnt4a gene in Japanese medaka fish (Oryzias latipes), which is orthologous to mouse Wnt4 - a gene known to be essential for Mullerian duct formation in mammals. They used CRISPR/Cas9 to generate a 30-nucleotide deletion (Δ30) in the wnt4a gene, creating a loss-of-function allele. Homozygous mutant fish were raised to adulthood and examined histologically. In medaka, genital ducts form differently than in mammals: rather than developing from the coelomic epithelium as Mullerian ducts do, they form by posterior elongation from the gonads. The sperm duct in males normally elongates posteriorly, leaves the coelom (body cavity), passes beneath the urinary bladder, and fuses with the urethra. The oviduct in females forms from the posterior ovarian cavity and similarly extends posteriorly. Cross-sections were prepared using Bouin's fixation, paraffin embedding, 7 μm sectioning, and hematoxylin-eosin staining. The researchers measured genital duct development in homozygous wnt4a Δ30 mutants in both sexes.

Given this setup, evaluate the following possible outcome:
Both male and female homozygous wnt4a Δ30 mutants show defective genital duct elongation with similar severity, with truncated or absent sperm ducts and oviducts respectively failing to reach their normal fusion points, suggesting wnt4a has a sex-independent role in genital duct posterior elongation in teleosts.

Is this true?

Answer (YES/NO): YES